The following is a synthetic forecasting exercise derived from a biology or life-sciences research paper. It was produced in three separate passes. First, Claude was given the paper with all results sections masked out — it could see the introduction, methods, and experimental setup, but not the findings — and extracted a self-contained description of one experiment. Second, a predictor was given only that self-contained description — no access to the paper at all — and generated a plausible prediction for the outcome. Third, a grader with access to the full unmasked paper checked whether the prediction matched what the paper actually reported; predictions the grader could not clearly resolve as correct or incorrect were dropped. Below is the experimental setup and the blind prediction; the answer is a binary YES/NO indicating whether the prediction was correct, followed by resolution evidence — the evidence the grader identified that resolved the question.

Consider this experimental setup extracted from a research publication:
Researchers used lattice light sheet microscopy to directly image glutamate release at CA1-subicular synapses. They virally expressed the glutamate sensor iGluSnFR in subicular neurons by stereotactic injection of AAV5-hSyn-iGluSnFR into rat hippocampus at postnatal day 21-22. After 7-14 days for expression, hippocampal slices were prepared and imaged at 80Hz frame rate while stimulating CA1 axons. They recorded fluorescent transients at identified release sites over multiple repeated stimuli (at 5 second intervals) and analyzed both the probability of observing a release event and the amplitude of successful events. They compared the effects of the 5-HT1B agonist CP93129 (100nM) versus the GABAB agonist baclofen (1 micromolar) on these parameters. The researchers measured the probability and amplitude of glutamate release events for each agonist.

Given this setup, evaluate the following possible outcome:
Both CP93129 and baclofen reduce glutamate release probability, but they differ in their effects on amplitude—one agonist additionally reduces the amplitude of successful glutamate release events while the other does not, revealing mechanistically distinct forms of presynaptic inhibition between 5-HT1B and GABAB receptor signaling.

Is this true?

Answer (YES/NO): NO